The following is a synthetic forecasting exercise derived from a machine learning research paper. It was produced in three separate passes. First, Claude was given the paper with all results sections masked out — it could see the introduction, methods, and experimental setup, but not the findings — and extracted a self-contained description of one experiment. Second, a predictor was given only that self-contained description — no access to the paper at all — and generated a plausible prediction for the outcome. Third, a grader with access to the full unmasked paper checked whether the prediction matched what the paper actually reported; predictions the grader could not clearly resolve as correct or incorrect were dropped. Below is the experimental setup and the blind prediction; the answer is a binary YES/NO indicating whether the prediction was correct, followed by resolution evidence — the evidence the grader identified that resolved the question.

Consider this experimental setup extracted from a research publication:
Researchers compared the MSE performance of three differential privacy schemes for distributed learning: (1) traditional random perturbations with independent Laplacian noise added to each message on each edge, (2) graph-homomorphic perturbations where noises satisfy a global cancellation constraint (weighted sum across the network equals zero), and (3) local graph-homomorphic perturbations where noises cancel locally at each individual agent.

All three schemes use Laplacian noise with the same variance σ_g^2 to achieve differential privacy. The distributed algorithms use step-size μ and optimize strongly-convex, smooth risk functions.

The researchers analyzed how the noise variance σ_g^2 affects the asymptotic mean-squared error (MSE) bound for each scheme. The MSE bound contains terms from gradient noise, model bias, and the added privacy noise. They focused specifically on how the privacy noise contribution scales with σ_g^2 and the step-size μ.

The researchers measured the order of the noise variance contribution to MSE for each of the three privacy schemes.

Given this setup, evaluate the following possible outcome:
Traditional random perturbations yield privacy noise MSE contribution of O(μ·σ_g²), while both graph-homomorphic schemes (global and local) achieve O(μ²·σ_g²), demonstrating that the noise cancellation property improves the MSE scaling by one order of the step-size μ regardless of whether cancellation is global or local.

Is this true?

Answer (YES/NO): NO